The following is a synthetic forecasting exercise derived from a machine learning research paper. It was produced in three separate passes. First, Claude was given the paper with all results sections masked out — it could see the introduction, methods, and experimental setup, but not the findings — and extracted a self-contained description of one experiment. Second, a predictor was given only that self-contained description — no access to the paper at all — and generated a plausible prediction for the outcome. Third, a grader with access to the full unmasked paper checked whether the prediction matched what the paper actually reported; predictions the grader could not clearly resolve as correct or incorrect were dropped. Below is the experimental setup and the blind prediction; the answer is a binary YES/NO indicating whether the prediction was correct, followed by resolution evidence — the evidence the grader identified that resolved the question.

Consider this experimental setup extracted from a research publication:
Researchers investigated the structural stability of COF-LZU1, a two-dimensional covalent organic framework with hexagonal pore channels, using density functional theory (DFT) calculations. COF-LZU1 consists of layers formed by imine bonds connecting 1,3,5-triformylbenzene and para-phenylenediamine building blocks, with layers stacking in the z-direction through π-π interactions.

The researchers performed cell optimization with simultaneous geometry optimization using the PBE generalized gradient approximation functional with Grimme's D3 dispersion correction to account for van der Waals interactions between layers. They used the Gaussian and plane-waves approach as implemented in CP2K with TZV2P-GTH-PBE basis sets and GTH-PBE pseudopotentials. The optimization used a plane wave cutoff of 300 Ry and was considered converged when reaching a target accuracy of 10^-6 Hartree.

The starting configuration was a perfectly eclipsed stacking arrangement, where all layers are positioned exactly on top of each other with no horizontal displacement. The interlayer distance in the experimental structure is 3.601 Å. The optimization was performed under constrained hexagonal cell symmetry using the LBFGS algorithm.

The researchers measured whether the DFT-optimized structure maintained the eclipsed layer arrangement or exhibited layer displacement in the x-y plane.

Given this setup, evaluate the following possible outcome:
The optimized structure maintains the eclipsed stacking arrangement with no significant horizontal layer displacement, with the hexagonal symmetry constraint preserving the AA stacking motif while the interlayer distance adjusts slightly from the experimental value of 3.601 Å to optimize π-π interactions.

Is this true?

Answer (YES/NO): YES